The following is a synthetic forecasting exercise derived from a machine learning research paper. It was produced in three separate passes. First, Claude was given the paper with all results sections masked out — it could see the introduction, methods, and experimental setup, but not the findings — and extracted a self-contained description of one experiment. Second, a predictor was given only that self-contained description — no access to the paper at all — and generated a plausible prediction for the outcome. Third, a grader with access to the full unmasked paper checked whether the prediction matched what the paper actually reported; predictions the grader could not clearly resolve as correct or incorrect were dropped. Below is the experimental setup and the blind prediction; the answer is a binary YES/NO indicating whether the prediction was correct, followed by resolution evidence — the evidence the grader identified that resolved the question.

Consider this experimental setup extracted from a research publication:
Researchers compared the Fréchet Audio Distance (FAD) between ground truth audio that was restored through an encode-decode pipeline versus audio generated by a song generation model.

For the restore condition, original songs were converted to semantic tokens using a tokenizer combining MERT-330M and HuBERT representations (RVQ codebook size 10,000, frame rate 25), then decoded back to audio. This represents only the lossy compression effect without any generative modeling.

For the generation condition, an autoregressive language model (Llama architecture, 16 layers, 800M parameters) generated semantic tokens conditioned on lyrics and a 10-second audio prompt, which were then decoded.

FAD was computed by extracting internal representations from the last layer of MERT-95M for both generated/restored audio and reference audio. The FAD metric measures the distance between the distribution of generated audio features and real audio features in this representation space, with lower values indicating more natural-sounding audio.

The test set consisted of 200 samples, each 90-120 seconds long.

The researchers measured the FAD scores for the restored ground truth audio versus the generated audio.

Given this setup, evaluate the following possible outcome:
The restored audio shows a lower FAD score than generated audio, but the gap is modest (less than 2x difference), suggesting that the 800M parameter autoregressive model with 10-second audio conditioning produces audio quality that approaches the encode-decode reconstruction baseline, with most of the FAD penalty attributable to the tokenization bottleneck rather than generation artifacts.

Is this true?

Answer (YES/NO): NO